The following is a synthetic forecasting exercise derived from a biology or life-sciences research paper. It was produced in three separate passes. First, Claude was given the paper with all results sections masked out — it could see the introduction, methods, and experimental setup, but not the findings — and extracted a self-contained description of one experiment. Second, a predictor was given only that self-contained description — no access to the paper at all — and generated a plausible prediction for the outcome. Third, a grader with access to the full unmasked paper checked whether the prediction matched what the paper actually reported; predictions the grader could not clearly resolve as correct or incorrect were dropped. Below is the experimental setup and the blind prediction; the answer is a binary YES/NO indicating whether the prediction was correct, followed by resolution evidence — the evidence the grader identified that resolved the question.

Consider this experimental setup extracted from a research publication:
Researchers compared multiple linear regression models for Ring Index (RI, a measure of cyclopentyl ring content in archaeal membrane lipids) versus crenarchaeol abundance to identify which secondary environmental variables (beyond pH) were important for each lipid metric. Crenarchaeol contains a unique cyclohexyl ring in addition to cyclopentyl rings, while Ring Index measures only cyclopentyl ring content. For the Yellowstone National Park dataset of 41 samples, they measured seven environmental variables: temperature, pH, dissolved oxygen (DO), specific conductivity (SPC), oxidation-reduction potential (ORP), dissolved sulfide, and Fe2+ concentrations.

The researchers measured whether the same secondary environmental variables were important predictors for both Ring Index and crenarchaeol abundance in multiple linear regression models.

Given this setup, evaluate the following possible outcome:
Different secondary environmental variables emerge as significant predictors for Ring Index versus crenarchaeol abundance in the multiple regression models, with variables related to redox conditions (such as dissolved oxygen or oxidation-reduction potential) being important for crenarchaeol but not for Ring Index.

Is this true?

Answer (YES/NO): NO